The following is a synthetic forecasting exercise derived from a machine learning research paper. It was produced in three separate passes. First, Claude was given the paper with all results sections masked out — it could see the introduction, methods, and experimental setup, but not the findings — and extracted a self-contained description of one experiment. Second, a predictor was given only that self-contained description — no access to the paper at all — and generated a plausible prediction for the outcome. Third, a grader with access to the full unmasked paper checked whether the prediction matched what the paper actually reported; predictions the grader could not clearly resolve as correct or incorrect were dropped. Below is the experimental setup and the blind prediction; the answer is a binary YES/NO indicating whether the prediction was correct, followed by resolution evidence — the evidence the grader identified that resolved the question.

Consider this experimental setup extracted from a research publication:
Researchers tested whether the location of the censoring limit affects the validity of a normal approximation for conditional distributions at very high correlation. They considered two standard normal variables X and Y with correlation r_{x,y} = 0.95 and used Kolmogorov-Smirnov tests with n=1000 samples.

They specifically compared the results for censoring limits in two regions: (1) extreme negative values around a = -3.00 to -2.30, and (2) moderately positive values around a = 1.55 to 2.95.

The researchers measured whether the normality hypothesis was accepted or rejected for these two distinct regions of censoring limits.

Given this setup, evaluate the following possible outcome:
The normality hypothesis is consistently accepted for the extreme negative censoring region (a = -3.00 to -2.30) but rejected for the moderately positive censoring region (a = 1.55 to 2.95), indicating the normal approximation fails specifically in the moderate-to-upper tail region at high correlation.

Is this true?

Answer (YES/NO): NO